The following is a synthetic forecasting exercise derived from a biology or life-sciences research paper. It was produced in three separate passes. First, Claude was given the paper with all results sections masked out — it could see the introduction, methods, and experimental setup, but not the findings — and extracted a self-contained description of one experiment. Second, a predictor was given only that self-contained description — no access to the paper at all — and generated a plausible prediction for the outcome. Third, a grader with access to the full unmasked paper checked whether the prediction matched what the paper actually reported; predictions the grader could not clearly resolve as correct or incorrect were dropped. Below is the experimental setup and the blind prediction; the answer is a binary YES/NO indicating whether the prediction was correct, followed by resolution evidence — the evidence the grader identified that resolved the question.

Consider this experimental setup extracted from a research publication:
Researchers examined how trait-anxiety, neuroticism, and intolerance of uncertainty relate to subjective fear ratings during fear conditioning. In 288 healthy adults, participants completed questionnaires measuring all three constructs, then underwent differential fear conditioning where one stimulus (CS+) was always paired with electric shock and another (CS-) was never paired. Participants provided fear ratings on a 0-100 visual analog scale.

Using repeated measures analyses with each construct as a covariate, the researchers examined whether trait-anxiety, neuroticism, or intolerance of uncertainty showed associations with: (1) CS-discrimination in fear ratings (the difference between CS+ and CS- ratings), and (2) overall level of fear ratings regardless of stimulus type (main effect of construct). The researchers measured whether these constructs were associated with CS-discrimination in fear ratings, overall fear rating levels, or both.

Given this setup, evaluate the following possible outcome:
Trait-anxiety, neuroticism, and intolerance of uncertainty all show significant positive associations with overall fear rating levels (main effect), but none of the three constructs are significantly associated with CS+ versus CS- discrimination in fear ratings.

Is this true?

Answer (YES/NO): NO